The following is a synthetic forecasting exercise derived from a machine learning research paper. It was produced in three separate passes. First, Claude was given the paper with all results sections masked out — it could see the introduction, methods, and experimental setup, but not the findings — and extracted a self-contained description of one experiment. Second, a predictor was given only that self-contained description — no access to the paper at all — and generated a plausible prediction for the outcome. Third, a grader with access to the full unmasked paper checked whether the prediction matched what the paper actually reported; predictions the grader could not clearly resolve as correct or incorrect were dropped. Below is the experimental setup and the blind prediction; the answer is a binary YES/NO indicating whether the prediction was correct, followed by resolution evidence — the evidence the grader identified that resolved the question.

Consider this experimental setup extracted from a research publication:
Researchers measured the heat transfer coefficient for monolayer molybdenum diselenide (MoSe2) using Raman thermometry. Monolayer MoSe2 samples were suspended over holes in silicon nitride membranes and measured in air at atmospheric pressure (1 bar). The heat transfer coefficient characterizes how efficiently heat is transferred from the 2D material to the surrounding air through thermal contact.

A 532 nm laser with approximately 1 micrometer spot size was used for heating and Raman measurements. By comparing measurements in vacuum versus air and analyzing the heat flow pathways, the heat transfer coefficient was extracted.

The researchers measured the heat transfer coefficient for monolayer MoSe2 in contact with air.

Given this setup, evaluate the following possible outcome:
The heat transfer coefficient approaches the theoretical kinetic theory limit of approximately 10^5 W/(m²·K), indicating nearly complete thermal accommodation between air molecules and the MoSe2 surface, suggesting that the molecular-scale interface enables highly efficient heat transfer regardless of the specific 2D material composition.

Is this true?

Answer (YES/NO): NO